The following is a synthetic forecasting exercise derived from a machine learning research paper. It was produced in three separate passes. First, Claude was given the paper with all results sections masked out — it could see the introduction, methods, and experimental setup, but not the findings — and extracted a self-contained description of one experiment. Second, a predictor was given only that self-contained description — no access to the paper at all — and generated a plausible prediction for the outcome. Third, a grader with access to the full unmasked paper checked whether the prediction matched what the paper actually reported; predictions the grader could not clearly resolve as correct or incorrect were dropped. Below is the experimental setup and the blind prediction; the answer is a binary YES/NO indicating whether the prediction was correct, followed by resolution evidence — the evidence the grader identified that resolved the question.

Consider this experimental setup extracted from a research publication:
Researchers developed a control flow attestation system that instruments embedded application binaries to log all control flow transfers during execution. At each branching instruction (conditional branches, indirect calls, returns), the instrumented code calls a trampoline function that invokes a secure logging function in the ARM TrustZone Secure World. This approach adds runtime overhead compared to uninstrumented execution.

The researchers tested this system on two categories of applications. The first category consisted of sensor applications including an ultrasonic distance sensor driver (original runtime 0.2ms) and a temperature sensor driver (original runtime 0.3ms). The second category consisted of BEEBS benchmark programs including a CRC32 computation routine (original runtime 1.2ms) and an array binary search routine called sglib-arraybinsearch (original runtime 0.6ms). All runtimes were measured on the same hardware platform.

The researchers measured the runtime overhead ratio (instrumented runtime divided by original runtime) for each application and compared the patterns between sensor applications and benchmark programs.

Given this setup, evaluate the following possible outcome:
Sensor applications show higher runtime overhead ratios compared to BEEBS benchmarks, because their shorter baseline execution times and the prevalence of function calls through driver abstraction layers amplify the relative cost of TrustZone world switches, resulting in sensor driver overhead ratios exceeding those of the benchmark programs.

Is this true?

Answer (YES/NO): NO